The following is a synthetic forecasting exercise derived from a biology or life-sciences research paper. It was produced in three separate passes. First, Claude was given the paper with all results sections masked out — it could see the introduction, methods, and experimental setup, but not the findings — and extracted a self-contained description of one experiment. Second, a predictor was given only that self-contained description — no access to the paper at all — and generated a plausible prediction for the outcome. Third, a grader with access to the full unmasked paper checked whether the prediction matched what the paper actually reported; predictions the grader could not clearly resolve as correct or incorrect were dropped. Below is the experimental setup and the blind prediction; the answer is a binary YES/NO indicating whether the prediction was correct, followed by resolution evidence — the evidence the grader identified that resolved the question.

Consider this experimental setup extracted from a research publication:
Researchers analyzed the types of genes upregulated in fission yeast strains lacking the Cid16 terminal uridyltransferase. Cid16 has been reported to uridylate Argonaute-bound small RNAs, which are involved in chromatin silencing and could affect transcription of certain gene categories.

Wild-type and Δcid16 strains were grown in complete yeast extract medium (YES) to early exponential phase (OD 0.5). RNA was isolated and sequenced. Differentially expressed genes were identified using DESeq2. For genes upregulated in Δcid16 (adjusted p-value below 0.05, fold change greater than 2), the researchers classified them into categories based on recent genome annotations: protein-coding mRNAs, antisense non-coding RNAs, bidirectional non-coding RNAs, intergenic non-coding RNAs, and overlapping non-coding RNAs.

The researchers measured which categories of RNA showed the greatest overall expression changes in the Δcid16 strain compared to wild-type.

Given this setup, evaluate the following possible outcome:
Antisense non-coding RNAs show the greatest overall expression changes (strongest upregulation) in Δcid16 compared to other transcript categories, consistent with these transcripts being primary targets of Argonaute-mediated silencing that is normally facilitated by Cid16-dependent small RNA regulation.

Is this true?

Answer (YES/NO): YES